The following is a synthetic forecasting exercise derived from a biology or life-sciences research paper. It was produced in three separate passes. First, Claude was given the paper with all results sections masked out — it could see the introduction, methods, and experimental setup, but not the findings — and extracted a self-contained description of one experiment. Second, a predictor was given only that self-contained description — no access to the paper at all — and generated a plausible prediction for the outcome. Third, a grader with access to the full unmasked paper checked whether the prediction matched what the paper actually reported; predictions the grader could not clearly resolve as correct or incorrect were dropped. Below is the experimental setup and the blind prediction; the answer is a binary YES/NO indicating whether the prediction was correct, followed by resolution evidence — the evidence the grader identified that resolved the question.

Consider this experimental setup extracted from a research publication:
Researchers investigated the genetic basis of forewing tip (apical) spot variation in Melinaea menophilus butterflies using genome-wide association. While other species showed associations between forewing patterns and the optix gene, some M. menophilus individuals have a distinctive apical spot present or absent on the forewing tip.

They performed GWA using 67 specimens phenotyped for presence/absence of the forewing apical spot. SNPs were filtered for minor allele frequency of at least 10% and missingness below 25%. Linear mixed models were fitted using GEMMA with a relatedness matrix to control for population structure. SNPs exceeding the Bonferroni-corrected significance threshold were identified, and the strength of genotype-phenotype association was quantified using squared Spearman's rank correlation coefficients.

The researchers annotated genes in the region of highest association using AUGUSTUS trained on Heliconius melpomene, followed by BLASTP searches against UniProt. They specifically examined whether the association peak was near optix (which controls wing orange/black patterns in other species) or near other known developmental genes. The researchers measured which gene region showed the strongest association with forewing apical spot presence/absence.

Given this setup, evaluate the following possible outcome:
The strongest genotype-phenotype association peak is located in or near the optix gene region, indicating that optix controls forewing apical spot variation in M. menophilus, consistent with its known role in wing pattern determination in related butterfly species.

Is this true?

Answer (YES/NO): NO